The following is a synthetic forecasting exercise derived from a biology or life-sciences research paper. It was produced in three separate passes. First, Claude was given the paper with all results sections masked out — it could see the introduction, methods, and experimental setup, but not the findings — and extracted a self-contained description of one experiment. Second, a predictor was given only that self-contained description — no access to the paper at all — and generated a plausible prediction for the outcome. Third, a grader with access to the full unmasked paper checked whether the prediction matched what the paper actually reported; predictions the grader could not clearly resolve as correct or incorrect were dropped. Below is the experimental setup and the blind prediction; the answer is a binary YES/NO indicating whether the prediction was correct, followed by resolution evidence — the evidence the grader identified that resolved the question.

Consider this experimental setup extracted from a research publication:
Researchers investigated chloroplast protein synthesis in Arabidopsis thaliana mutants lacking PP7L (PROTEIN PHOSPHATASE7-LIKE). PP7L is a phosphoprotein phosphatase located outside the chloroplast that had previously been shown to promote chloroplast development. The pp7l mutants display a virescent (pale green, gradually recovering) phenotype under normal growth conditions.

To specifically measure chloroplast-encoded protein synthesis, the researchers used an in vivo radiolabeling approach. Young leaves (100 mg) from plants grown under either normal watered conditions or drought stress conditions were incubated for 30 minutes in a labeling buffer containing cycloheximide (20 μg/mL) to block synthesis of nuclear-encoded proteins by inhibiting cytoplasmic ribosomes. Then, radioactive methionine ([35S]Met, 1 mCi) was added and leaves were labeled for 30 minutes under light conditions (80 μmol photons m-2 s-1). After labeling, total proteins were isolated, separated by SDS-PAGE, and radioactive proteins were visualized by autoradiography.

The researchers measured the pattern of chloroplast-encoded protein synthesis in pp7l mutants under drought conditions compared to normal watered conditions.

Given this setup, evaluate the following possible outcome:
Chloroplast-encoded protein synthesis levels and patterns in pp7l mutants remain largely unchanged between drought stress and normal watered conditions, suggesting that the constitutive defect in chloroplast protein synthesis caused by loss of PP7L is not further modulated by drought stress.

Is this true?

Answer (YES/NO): NO